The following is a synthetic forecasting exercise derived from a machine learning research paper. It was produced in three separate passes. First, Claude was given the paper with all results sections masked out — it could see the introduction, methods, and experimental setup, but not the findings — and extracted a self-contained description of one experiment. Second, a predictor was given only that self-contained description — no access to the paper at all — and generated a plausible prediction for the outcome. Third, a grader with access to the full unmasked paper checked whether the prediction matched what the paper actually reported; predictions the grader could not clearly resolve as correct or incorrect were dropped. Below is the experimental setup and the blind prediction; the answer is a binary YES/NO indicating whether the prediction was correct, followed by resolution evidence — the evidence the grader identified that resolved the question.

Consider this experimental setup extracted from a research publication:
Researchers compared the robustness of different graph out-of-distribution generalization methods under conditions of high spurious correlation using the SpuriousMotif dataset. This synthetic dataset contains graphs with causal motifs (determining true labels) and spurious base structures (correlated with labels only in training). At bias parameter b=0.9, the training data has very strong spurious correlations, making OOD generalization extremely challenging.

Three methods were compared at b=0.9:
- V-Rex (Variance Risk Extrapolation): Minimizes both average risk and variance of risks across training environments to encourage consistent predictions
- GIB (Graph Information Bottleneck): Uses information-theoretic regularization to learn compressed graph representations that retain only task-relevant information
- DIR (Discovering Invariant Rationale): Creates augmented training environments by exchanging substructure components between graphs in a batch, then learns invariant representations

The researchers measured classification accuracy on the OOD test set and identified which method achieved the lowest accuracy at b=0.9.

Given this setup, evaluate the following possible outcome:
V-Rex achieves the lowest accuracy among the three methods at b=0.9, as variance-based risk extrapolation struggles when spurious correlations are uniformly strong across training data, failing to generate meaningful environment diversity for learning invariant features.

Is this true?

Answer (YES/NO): NO